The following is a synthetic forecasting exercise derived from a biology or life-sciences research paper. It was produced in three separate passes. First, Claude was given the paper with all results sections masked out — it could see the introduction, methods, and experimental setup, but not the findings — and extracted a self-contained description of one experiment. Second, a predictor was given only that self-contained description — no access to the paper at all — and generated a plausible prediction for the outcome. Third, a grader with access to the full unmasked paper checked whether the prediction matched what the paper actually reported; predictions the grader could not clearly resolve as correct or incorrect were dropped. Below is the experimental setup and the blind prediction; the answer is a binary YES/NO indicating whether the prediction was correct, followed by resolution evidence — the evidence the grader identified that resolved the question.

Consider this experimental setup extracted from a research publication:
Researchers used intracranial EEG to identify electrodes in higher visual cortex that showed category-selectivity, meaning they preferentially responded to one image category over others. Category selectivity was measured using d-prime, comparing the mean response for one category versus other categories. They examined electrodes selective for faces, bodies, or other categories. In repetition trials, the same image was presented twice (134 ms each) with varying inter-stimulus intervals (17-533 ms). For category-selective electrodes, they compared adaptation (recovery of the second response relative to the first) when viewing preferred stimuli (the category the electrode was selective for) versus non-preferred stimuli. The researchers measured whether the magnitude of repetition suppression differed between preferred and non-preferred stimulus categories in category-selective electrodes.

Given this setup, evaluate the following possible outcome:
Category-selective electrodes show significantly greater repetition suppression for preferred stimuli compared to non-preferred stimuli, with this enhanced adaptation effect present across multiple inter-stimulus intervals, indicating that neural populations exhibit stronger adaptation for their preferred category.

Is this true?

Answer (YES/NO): YES